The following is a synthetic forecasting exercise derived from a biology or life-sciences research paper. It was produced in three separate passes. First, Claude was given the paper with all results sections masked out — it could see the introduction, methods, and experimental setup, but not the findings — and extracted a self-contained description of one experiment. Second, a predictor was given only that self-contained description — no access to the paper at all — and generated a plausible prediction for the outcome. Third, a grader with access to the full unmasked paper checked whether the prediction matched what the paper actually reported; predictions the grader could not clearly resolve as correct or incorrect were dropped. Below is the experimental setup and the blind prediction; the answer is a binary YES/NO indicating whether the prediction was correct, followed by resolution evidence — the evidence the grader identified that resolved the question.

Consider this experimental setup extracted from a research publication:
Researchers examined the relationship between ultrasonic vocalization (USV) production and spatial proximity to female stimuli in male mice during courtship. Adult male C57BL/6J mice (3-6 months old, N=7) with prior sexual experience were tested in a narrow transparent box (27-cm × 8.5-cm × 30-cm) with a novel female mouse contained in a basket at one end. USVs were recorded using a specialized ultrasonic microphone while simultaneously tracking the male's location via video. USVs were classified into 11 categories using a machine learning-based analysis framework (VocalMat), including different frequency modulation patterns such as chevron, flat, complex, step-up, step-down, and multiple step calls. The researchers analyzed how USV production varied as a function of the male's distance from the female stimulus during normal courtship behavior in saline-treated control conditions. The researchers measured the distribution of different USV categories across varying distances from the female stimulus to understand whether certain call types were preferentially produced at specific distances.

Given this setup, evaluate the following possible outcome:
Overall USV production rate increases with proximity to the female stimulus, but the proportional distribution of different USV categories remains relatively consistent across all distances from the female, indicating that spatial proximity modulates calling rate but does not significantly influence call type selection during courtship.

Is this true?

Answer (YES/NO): YES